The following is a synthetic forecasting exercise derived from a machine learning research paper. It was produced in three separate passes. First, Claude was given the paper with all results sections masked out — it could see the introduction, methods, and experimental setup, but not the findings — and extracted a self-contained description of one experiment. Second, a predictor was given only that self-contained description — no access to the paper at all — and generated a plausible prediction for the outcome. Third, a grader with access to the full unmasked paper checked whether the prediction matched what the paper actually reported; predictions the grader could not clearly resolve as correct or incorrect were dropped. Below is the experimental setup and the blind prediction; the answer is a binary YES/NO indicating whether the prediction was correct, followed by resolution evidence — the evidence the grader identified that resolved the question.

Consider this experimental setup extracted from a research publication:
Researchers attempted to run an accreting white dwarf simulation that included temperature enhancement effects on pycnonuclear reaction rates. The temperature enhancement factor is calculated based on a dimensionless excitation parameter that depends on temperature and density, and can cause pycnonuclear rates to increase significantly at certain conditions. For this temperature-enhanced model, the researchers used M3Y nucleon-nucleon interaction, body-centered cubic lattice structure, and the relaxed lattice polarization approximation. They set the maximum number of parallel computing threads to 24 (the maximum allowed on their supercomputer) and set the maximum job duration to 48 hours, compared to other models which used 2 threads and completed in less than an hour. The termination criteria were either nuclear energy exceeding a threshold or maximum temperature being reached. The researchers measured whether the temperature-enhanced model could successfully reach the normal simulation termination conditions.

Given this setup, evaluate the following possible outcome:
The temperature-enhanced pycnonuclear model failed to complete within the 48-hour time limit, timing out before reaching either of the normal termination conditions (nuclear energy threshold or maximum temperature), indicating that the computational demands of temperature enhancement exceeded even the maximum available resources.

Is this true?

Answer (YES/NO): NO